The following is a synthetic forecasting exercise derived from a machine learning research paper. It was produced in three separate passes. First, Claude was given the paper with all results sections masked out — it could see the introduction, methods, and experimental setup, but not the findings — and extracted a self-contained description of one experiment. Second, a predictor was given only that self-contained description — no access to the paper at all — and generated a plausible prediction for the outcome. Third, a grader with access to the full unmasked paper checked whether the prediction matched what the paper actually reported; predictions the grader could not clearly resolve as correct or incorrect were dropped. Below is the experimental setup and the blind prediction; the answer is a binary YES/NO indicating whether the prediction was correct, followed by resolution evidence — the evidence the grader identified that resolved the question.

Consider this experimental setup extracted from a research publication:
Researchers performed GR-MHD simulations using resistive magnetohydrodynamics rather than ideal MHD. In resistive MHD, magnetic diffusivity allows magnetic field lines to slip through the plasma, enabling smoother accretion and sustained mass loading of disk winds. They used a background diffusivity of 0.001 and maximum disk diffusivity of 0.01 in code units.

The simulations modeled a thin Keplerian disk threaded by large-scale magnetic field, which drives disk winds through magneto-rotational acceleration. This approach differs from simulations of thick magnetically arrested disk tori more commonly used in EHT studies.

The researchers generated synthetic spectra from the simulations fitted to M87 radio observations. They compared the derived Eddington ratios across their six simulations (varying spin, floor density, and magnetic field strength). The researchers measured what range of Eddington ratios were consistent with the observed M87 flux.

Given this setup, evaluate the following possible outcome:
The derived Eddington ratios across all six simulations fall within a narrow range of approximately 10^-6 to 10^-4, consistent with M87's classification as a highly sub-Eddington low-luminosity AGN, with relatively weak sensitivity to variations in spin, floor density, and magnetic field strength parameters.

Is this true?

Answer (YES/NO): NO